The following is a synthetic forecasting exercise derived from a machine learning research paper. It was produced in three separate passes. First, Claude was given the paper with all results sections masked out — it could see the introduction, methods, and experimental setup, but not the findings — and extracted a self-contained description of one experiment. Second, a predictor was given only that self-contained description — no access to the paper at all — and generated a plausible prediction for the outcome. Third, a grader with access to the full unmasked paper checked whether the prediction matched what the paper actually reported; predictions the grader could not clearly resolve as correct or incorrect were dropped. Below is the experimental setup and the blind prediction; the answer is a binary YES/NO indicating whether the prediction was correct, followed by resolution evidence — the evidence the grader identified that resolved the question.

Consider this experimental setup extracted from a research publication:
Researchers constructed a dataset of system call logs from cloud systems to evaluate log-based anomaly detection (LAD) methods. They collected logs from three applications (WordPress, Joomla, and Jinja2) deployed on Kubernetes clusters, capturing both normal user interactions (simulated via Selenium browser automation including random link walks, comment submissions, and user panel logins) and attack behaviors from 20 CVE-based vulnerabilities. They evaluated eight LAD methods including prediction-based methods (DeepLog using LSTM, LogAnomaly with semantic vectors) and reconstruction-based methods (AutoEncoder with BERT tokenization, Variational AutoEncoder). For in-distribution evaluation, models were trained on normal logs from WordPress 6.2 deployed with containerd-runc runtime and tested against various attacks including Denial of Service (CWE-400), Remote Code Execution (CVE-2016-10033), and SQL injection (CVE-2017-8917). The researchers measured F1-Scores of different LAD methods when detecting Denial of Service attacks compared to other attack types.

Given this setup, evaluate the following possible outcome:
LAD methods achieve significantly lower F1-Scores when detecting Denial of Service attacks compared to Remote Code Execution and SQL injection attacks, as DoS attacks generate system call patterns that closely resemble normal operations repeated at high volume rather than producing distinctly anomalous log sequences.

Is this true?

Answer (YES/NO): NO